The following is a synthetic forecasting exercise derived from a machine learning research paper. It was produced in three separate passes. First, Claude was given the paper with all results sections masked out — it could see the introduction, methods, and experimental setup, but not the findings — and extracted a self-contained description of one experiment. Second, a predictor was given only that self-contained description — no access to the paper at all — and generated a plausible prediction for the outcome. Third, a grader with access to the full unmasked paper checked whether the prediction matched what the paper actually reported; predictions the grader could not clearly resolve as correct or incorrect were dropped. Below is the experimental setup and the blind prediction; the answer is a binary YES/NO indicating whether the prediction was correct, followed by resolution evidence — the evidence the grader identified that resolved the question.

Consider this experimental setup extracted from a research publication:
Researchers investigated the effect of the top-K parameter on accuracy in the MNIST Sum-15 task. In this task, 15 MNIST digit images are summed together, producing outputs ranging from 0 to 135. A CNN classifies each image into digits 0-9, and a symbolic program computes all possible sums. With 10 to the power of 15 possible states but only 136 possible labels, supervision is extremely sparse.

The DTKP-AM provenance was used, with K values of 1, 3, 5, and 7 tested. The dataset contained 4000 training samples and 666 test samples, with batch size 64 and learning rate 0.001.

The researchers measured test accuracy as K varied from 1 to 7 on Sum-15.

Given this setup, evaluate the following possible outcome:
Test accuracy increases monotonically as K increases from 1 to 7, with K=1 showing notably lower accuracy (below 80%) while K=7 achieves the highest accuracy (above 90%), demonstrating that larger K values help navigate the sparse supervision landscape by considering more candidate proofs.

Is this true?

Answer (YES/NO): NO